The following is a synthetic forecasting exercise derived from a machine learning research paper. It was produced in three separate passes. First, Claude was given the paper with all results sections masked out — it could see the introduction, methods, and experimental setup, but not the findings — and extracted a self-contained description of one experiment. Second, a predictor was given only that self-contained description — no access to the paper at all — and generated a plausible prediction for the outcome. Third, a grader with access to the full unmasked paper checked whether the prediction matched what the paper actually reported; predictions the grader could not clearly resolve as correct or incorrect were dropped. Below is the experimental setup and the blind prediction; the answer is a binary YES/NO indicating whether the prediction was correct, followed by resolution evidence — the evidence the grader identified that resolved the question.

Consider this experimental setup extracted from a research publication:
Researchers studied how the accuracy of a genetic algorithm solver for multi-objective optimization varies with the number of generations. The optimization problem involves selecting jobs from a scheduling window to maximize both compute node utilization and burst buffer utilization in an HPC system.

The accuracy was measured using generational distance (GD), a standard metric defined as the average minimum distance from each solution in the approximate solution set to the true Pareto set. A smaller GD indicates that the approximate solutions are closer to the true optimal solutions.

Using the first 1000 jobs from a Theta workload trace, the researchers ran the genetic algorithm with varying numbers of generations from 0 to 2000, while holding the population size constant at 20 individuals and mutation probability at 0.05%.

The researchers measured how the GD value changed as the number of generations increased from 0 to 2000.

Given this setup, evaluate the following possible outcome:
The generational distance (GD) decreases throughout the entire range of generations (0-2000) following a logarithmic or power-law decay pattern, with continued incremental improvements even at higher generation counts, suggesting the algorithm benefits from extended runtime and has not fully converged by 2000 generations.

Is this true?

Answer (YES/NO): NO